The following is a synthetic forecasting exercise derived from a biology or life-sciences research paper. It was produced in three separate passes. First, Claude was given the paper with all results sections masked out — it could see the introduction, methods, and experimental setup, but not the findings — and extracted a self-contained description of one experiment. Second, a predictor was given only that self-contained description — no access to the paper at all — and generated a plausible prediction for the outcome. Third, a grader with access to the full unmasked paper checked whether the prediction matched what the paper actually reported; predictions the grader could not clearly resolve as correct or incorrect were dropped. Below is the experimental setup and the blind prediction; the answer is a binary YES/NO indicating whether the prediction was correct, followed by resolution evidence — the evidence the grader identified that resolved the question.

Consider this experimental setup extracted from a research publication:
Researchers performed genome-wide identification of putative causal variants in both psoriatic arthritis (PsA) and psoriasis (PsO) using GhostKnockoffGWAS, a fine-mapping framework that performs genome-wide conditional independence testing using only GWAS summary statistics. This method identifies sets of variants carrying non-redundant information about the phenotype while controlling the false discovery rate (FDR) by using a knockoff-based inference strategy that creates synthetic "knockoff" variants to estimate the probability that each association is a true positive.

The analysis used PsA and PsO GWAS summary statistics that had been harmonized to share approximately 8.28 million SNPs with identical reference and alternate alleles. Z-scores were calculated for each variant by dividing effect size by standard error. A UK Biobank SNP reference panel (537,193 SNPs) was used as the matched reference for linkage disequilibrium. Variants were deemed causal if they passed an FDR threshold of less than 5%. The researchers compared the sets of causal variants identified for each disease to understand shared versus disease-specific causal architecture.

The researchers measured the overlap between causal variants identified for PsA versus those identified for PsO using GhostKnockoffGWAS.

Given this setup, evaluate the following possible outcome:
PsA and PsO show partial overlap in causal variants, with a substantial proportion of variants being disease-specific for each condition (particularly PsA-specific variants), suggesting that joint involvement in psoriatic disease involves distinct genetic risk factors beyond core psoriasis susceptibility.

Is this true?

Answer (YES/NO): NO